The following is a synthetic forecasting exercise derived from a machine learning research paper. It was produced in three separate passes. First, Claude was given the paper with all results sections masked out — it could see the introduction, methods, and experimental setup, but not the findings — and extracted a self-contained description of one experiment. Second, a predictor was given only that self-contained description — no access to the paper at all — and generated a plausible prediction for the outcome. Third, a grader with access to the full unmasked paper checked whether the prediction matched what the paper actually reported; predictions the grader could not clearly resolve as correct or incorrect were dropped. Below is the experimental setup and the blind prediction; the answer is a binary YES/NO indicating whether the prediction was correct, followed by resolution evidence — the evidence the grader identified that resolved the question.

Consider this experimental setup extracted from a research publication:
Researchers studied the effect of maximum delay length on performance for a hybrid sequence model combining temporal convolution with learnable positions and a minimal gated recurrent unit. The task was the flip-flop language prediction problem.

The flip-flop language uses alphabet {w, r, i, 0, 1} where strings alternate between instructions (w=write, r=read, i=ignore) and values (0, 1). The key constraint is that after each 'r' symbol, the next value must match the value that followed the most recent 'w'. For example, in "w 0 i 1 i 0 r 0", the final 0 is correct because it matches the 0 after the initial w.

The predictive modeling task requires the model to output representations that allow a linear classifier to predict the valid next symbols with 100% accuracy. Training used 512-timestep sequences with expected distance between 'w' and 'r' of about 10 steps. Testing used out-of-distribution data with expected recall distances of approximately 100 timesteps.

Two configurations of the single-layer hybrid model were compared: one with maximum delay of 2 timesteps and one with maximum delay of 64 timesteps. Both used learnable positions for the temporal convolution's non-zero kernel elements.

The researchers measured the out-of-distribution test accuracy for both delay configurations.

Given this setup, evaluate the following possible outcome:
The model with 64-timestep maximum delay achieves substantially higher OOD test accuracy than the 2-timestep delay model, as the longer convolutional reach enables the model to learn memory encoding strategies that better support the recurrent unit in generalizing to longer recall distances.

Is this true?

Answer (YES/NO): NO